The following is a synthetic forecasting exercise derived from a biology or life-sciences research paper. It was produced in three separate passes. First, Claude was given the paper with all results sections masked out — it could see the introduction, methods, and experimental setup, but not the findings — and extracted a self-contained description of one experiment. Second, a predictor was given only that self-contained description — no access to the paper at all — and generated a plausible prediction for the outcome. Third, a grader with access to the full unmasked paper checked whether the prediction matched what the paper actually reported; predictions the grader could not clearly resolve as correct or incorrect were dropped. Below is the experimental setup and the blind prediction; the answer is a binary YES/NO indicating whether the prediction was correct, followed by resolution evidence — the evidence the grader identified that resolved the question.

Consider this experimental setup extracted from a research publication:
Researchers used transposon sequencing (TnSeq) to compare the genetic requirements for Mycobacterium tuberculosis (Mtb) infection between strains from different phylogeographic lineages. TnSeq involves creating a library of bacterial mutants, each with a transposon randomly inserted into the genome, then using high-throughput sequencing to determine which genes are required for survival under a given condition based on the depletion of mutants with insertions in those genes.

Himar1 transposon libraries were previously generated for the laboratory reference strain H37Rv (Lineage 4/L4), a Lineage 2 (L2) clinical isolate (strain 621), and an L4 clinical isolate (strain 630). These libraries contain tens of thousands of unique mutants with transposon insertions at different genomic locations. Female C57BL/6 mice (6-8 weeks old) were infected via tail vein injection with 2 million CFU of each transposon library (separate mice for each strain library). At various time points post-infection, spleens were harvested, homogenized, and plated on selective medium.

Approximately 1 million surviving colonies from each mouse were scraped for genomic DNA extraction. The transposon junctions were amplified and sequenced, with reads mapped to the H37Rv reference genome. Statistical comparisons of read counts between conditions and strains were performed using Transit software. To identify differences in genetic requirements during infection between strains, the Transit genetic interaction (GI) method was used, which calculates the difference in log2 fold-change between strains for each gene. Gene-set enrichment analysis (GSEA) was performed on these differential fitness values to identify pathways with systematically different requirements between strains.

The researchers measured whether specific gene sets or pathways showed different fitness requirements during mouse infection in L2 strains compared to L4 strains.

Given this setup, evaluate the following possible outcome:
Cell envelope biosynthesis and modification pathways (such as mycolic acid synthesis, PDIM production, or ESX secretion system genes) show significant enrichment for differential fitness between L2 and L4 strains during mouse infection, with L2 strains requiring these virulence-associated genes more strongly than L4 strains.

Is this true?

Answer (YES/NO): NO